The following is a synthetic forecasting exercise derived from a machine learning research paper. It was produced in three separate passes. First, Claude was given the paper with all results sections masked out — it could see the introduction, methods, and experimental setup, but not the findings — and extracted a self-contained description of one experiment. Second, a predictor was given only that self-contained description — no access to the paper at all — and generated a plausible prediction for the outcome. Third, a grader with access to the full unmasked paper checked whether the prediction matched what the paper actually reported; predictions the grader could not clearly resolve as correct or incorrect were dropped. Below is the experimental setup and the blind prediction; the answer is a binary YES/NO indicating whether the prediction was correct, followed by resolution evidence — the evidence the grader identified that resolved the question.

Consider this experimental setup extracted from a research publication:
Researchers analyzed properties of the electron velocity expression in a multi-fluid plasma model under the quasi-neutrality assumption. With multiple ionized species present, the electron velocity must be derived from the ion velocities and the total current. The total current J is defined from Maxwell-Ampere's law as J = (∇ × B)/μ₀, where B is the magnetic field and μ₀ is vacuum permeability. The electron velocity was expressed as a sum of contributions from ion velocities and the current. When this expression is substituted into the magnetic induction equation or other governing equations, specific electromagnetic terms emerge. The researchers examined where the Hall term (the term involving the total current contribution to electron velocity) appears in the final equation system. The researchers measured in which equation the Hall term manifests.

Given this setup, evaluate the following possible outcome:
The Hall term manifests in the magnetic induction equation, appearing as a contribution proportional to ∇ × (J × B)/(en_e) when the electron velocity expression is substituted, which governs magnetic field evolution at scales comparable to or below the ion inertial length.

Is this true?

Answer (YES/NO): YES